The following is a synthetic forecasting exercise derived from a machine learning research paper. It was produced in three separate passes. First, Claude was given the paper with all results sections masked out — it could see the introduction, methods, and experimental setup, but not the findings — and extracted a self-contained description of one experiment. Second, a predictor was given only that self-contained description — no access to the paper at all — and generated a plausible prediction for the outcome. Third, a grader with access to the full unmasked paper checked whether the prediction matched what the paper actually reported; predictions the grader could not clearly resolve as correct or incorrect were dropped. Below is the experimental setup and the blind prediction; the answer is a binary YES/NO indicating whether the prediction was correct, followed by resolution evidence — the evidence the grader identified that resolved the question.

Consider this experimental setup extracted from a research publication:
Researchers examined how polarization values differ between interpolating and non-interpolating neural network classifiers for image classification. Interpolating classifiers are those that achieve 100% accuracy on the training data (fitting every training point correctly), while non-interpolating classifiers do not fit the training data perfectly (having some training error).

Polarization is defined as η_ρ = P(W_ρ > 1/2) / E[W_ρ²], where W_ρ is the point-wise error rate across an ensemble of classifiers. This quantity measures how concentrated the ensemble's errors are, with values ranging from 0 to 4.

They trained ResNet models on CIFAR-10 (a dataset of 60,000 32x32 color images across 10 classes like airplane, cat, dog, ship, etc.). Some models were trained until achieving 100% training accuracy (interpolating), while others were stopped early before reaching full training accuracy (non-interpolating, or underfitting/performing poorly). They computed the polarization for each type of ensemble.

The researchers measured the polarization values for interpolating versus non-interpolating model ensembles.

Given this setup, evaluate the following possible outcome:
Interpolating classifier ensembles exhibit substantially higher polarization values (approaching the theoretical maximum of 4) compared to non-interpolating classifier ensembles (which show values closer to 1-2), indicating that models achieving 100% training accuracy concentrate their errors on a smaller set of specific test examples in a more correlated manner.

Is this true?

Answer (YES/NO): NO